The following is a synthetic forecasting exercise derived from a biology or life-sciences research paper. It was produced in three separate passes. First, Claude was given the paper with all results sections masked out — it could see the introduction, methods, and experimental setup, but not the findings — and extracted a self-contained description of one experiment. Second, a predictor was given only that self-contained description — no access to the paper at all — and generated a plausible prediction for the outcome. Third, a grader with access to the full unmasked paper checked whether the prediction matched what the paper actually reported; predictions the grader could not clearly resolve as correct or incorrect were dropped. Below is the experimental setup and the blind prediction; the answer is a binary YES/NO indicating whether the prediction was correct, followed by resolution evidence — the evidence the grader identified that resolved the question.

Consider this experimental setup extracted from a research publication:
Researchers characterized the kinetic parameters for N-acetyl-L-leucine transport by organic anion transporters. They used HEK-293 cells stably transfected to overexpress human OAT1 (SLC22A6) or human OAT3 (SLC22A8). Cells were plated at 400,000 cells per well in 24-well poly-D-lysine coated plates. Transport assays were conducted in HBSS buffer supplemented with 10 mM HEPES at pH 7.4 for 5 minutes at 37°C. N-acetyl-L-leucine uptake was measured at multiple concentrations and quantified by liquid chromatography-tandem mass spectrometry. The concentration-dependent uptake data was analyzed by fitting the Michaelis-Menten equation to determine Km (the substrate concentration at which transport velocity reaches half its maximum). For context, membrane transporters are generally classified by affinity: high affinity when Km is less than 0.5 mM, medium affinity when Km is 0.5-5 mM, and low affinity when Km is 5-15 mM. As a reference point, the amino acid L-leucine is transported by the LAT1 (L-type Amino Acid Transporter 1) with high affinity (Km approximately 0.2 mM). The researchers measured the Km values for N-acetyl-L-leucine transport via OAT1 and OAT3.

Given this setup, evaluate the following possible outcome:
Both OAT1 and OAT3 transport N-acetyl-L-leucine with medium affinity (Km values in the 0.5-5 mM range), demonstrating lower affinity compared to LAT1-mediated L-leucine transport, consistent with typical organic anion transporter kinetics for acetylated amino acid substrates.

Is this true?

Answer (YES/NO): NO